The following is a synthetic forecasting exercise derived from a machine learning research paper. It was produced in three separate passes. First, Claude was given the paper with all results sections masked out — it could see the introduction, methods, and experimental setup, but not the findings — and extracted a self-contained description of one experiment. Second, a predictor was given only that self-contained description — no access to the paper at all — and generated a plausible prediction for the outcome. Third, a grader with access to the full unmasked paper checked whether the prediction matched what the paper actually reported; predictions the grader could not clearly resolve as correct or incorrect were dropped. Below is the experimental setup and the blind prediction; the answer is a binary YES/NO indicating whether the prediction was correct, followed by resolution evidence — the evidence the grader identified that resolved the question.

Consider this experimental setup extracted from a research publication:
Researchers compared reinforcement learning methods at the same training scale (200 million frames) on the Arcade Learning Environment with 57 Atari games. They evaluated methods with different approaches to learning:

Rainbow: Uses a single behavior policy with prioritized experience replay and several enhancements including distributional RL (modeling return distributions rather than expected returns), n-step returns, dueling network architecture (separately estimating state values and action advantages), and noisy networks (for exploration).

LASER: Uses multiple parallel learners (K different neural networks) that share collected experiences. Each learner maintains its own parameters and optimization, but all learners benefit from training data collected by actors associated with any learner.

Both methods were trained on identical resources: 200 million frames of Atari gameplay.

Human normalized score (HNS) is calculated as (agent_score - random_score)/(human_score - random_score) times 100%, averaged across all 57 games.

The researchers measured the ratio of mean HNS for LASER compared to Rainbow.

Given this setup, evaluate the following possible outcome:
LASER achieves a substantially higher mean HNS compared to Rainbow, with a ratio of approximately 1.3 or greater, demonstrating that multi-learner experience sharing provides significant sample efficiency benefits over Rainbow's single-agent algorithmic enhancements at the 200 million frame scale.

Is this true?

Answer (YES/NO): YES